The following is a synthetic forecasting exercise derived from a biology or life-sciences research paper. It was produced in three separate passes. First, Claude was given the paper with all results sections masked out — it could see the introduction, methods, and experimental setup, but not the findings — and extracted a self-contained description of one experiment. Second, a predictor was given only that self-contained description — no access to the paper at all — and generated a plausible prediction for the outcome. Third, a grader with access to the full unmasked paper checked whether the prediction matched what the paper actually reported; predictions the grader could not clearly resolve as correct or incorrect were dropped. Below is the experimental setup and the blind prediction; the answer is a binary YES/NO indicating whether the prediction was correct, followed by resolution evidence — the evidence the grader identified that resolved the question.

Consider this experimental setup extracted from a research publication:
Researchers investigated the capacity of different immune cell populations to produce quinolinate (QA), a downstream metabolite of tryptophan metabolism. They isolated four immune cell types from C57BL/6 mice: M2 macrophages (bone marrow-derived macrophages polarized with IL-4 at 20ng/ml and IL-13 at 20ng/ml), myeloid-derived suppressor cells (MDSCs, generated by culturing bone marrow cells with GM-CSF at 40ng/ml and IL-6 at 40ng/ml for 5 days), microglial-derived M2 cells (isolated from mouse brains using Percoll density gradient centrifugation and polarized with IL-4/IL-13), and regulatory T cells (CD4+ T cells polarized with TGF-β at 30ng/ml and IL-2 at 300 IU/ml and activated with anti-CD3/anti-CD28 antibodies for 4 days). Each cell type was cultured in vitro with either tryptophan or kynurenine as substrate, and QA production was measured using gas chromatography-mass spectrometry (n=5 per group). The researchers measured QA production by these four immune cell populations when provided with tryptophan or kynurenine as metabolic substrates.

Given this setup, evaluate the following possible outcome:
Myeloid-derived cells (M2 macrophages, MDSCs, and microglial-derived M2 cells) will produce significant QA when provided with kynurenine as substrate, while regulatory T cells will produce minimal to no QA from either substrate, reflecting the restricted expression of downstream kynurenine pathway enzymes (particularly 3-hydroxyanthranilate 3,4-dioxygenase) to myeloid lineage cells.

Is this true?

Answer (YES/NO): YES